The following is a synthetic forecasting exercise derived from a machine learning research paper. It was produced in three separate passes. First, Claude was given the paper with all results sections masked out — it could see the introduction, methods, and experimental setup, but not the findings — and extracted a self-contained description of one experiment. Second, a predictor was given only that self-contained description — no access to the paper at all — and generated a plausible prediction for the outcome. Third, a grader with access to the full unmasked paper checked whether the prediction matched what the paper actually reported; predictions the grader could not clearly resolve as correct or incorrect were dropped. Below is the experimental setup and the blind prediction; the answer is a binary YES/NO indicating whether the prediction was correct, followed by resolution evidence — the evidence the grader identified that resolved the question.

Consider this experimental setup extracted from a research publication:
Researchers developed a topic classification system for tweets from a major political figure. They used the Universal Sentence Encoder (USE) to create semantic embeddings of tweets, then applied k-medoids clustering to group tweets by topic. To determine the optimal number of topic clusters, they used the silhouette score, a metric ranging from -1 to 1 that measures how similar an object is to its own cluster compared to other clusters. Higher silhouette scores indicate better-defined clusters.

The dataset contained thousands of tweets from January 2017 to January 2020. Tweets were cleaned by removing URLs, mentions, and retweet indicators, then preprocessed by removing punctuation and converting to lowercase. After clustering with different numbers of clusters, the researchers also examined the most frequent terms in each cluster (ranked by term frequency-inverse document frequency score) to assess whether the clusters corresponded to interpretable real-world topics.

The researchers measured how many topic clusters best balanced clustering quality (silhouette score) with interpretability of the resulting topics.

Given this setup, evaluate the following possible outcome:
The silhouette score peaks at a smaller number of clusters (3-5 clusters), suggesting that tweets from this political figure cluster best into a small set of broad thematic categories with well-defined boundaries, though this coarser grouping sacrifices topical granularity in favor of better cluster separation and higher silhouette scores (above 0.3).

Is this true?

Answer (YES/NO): NO